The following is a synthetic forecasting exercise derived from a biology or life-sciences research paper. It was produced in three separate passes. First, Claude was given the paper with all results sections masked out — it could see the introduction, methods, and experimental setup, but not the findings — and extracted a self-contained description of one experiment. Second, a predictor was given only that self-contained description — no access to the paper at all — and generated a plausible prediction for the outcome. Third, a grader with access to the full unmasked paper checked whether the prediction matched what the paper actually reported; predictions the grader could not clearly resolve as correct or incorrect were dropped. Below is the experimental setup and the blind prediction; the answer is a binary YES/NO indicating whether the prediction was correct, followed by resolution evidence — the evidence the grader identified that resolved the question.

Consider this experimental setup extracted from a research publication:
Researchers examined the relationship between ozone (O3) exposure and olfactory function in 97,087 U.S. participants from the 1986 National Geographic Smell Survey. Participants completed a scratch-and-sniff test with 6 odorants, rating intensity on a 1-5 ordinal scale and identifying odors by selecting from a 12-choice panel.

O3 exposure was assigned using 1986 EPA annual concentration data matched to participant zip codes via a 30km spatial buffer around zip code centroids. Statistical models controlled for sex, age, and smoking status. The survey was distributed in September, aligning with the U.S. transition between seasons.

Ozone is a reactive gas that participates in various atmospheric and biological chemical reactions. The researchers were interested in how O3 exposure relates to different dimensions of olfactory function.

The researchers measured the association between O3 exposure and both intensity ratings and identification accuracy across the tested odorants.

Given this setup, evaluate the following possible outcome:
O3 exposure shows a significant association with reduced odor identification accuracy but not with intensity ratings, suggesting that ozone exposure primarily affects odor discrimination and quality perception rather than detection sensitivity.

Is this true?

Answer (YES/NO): NO